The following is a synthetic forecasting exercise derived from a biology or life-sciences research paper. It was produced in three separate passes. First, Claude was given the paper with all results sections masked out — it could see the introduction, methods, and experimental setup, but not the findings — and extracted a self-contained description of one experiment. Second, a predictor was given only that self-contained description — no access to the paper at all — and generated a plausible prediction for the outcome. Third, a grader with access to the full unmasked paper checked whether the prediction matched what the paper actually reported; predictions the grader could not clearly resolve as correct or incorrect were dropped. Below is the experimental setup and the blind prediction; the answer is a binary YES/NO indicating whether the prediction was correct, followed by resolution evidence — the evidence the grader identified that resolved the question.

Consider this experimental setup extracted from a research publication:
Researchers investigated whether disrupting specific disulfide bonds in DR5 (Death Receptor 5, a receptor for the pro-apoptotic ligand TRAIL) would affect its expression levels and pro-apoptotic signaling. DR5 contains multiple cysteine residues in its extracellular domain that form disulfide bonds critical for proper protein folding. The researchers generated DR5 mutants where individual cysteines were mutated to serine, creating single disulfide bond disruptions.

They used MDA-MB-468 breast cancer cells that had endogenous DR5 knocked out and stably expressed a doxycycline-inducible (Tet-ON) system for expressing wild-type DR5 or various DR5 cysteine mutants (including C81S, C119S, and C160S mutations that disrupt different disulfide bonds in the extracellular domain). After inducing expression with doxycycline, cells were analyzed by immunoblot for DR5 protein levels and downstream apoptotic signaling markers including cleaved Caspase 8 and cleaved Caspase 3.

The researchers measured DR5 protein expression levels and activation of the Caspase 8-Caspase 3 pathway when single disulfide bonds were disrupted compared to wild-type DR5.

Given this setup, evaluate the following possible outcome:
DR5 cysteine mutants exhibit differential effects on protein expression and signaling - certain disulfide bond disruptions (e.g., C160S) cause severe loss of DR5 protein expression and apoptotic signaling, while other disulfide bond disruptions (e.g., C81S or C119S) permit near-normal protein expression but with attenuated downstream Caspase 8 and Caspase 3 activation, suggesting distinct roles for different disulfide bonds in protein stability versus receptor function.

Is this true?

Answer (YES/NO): NO